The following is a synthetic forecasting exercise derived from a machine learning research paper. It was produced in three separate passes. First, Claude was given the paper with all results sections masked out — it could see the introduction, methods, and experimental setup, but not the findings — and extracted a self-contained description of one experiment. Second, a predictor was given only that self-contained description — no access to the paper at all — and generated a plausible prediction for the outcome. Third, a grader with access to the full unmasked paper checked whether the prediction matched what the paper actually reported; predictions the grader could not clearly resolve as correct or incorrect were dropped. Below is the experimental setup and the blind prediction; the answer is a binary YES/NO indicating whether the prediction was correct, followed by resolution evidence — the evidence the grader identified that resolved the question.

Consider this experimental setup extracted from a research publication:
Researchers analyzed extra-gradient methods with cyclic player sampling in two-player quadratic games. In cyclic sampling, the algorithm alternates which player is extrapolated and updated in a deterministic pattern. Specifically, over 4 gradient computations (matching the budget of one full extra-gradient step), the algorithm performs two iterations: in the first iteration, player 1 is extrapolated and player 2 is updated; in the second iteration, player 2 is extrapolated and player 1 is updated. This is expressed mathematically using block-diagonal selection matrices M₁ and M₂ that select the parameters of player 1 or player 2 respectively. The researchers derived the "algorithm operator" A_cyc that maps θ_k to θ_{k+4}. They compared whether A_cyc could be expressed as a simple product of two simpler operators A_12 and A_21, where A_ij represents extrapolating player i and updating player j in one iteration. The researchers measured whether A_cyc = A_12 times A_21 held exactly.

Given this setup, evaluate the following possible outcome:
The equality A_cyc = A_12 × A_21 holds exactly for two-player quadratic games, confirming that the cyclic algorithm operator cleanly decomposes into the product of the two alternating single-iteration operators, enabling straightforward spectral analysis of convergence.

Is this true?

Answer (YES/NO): YES